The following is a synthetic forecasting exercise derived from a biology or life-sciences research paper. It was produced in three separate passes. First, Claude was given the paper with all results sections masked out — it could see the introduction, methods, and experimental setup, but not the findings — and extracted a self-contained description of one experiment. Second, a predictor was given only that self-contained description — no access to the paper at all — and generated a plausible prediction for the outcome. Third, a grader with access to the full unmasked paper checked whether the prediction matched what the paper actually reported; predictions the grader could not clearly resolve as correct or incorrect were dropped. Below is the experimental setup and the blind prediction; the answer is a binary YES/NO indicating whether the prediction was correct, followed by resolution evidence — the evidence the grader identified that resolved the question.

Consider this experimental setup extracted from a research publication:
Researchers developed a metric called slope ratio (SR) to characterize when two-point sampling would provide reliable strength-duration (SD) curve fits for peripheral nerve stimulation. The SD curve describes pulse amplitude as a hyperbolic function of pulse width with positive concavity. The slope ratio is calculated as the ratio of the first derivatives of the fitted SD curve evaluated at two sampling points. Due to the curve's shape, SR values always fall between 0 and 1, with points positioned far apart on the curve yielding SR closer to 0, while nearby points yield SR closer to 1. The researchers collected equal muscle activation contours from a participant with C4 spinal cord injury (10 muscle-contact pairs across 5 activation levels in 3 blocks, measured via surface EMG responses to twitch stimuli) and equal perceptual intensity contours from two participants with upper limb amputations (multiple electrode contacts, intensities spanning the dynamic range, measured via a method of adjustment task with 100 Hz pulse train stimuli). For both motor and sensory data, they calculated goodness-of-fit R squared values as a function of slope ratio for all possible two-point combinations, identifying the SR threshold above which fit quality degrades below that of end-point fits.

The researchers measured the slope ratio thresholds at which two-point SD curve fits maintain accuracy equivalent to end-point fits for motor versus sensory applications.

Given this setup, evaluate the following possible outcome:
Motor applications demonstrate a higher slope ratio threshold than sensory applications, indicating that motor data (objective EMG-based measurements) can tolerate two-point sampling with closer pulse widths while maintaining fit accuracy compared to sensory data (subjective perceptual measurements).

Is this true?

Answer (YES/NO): YES